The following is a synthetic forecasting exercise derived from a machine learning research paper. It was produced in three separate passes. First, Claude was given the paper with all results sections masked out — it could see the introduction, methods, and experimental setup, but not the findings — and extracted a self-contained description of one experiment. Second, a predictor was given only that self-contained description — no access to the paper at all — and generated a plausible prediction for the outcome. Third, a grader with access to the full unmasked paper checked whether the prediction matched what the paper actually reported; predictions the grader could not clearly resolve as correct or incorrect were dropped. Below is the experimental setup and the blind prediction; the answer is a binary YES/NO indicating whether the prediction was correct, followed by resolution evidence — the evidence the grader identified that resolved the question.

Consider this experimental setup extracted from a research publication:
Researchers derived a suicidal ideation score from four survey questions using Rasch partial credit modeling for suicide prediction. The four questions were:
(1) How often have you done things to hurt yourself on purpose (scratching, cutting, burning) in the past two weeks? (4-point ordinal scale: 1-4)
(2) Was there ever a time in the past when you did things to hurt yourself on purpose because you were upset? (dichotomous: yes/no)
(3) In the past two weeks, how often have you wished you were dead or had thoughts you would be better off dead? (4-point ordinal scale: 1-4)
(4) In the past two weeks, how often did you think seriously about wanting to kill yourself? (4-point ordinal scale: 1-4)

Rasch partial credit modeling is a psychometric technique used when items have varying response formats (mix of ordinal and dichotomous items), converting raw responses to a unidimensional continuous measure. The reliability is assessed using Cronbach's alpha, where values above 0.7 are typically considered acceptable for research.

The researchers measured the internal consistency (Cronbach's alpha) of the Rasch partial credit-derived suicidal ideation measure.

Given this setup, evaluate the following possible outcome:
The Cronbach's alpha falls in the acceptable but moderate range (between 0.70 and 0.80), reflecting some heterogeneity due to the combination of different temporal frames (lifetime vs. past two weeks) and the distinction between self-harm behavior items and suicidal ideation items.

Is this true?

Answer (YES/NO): NO